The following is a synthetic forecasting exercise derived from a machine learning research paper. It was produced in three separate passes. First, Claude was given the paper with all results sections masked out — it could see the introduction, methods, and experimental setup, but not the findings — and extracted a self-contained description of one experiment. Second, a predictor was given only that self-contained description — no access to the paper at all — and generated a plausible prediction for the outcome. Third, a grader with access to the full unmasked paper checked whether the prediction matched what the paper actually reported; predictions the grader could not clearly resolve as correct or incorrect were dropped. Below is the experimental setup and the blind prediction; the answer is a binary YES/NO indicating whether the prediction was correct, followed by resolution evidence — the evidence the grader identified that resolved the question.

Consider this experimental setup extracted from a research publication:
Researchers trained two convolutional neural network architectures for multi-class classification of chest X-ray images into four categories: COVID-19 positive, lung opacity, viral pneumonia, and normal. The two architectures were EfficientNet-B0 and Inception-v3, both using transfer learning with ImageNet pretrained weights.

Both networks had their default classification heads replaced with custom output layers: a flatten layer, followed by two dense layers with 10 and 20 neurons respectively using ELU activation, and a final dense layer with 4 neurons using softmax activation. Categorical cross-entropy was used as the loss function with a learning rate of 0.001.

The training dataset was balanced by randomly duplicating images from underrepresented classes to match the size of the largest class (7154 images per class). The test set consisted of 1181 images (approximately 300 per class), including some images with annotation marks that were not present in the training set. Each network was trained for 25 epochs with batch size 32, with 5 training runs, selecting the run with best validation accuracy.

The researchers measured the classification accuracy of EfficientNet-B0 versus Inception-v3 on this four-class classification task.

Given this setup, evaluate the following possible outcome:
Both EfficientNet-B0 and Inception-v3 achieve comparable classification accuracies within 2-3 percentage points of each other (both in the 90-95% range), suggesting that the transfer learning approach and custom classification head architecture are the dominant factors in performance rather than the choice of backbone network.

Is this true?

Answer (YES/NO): NO